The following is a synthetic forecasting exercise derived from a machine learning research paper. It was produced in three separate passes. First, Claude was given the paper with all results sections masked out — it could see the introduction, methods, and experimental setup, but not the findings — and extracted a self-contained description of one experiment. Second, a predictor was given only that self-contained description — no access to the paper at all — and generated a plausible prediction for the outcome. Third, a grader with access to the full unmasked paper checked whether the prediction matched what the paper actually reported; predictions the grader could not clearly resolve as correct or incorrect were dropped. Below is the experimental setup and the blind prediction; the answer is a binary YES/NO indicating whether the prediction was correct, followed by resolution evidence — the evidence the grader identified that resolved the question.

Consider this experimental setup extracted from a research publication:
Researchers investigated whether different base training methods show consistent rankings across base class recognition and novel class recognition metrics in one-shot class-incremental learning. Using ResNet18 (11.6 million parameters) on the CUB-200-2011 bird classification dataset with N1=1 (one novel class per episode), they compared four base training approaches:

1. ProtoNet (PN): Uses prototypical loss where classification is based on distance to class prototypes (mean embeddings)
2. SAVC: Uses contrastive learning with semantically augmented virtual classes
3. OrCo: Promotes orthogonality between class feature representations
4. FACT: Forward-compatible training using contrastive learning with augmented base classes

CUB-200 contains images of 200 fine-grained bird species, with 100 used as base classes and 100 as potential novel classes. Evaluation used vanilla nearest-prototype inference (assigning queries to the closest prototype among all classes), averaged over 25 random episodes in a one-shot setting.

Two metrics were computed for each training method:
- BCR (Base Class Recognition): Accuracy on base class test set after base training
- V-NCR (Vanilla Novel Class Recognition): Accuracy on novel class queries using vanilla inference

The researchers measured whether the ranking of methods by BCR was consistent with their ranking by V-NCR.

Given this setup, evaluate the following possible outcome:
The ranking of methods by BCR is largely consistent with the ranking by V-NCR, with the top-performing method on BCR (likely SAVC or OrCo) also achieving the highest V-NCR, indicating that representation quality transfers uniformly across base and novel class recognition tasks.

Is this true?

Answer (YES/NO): NO